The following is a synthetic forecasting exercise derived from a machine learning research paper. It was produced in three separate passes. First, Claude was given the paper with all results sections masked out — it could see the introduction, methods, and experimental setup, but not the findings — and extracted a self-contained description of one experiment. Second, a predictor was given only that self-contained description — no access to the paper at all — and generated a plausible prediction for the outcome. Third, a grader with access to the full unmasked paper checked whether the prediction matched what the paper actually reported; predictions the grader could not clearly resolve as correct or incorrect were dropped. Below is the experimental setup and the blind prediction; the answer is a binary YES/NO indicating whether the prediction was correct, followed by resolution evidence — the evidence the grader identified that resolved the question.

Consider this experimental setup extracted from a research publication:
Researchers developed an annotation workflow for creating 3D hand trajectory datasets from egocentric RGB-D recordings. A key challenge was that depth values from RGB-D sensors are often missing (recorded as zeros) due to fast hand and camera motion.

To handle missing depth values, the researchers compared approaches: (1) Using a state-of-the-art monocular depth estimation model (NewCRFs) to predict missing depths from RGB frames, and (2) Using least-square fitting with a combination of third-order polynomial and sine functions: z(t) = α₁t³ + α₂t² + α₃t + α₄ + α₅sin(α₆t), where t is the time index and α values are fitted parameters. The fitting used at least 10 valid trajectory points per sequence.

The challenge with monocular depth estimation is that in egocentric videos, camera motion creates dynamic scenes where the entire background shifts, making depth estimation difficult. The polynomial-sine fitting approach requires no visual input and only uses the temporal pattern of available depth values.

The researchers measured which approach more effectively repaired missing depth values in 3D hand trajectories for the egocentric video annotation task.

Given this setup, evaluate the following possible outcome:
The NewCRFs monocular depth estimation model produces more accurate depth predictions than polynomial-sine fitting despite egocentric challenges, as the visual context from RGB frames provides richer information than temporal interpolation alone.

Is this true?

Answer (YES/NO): NO